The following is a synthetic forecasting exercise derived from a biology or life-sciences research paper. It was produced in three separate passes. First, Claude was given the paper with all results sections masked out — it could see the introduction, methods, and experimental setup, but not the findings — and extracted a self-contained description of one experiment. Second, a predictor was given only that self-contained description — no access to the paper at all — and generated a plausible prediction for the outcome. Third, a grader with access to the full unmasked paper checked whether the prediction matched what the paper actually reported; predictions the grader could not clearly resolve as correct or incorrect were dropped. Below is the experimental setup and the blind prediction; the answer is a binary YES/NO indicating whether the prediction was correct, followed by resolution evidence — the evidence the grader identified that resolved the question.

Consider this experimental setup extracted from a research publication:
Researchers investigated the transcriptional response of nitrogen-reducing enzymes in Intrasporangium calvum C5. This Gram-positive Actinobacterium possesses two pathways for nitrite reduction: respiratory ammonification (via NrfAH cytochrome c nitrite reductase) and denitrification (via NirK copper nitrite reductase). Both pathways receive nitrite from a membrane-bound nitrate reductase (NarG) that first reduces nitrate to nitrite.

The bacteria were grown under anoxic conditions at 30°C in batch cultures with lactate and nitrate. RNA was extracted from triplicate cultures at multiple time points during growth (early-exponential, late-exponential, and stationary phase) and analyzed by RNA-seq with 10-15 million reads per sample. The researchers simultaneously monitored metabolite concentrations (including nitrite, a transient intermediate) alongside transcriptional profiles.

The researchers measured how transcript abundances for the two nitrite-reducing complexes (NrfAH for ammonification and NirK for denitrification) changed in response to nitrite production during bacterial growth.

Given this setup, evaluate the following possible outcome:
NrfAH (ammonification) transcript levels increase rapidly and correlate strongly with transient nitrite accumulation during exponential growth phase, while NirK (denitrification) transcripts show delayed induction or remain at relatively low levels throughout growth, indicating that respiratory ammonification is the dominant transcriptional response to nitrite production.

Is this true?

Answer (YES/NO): NO